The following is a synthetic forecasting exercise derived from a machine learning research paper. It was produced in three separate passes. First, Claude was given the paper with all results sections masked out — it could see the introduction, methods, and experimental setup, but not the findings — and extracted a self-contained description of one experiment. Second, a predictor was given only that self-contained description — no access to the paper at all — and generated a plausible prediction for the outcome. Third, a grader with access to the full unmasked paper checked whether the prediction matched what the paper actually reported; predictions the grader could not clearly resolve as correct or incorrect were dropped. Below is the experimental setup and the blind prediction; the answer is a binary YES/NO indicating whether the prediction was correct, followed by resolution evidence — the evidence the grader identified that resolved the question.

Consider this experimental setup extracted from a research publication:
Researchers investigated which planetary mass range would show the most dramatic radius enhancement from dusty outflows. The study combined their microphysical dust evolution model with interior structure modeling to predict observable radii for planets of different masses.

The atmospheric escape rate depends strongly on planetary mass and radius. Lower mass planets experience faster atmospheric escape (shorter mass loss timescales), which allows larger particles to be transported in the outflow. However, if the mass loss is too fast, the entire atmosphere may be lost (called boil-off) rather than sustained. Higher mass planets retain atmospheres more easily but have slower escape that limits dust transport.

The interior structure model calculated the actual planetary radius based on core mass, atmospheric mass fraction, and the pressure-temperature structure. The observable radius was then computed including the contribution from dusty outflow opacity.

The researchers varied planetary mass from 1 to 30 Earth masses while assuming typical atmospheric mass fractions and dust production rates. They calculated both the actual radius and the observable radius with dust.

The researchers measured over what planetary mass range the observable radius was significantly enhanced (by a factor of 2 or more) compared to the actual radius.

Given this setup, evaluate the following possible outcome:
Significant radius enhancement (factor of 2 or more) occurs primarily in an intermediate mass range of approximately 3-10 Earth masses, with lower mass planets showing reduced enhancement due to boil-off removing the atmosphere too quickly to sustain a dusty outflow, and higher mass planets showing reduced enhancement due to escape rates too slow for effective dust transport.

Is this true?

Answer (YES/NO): NO